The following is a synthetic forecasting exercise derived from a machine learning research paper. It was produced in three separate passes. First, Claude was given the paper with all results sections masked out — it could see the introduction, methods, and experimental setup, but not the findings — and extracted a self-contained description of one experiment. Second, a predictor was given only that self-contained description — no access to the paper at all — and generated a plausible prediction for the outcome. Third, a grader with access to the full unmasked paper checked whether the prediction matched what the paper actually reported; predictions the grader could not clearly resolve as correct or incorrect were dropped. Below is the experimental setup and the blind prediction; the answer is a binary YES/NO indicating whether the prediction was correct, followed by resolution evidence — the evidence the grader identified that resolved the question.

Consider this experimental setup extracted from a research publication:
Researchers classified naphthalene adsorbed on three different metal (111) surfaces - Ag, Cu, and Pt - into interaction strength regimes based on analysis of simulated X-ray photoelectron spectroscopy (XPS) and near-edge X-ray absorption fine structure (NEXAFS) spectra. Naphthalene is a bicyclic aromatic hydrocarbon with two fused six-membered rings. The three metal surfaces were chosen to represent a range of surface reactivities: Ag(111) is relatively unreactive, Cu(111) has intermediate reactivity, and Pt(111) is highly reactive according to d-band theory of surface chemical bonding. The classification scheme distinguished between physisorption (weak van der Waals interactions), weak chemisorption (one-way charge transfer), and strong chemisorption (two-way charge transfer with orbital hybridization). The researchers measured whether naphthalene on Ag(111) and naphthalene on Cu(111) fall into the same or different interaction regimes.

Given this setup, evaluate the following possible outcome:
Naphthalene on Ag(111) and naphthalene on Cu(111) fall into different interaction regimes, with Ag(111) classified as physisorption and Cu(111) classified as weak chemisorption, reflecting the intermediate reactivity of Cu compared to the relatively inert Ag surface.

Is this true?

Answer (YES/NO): NO